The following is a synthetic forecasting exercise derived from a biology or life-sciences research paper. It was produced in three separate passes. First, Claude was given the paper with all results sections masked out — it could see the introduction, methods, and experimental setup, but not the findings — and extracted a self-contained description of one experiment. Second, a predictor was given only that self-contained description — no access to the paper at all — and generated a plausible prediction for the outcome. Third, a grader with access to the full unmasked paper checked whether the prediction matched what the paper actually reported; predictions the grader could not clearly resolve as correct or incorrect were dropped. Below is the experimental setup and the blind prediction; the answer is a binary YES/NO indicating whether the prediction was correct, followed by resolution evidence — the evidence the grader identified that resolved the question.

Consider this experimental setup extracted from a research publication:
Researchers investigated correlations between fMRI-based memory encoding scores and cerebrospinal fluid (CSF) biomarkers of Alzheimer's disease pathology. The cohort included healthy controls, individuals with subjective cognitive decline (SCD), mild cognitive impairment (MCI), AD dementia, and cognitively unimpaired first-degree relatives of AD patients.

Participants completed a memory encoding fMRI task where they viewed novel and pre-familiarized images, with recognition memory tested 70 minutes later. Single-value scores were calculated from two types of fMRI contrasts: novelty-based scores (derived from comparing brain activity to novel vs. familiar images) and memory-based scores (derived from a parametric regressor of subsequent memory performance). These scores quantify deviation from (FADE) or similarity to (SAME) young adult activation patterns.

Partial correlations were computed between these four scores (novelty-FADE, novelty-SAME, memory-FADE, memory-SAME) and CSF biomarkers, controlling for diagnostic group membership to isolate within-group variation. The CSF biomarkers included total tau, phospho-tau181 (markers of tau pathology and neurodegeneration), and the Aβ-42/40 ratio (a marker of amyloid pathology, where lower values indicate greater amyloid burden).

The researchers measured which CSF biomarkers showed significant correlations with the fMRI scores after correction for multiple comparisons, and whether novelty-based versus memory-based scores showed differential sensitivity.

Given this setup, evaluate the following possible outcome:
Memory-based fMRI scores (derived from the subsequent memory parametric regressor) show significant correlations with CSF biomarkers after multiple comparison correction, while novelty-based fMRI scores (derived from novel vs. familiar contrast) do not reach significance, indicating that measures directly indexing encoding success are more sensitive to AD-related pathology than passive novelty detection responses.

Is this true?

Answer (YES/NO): NO